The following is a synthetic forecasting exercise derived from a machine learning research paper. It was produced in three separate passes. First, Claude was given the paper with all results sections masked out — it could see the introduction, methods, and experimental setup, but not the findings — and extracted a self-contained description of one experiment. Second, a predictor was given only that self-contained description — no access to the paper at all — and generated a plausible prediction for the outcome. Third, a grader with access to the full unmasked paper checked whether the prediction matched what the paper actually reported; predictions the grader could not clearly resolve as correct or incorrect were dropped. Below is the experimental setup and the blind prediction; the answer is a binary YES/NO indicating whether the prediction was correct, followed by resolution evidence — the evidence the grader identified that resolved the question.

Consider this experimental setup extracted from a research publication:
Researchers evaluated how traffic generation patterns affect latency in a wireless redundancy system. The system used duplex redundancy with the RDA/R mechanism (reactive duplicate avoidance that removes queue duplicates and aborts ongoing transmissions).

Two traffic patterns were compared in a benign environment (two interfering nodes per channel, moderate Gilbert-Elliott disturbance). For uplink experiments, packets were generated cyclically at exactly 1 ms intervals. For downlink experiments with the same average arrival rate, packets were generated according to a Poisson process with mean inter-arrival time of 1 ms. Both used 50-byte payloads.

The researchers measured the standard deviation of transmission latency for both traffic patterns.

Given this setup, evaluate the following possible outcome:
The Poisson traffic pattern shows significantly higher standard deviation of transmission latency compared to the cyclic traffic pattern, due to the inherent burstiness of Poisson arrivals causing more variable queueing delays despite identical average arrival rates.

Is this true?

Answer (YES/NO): YES